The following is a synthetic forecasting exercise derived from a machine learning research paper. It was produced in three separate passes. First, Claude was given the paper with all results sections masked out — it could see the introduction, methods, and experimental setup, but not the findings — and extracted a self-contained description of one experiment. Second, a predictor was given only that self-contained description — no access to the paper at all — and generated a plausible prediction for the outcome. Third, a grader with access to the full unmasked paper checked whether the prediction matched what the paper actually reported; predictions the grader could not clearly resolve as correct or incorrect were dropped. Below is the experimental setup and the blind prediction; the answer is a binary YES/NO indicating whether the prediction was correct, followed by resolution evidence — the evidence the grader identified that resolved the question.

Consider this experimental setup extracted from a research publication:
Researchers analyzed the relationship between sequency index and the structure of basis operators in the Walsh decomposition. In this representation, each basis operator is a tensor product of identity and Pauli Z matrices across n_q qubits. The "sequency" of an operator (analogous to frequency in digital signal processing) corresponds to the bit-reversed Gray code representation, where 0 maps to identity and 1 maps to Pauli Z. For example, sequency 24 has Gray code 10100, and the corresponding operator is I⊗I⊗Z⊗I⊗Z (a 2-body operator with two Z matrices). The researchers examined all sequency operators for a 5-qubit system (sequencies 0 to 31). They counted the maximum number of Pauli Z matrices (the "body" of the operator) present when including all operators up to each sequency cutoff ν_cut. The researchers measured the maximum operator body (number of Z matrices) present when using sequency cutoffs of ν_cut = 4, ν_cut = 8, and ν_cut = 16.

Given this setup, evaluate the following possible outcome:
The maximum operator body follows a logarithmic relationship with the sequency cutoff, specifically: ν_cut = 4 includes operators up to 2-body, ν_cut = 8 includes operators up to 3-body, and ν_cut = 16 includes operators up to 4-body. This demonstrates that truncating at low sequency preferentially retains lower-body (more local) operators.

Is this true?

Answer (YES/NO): YES